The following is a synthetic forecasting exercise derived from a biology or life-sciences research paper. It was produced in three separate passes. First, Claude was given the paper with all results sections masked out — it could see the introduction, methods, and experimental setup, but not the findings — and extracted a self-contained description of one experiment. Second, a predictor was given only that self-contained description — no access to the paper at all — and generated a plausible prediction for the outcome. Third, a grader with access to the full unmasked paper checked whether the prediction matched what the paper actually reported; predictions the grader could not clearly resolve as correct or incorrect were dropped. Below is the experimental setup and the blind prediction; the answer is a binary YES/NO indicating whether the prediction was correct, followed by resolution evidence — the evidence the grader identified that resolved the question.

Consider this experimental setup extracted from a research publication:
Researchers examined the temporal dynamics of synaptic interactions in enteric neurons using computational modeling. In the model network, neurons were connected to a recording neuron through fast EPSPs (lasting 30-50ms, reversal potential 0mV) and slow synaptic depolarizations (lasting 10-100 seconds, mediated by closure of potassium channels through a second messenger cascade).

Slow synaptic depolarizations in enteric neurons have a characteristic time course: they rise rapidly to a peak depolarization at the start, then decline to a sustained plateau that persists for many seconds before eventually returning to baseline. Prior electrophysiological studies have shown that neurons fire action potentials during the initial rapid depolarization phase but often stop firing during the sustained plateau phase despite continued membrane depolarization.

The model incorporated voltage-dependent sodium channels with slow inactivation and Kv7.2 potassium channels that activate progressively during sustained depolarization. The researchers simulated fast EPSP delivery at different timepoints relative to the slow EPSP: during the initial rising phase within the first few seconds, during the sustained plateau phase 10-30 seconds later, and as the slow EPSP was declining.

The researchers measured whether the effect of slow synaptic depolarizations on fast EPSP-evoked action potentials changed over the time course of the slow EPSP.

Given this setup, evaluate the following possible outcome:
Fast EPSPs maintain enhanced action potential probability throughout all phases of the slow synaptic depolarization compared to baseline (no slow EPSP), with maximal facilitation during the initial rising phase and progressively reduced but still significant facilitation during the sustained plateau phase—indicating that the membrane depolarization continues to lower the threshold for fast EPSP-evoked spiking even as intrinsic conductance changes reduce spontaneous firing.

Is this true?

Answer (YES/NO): NO